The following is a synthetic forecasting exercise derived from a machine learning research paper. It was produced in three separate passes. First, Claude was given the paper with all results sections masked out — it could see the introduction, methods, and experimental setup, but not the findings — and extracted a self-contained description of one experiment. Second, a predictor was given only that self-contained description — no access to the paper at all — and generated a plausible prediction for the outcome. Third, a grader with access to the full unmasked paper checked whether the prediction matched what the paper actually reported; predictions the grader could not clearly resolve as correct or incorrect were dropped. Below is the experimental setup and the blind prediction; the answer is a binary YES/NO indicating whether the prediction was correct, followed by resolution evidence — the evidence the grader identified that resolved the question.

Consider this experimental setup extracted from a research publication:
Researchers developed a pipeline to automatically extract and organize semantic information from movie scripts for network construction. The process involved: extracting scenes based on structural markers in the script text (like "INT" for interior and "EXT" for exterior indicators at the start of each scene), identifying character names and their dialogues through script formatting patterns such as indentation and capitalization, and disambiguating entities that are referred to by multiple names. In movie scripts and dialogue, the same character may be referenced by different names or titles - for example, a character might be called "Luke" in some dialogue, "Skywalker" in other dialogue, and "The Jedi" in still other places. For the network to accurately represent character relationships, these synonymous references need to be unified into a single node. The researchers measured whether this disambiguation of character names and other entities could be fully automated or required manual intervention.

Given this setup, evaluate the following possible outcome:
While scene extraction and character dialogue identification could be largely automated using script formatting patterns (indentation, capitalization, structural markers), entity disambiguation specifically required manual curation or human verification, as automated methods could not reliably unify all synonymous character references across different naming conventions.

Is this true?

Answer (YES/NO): YES